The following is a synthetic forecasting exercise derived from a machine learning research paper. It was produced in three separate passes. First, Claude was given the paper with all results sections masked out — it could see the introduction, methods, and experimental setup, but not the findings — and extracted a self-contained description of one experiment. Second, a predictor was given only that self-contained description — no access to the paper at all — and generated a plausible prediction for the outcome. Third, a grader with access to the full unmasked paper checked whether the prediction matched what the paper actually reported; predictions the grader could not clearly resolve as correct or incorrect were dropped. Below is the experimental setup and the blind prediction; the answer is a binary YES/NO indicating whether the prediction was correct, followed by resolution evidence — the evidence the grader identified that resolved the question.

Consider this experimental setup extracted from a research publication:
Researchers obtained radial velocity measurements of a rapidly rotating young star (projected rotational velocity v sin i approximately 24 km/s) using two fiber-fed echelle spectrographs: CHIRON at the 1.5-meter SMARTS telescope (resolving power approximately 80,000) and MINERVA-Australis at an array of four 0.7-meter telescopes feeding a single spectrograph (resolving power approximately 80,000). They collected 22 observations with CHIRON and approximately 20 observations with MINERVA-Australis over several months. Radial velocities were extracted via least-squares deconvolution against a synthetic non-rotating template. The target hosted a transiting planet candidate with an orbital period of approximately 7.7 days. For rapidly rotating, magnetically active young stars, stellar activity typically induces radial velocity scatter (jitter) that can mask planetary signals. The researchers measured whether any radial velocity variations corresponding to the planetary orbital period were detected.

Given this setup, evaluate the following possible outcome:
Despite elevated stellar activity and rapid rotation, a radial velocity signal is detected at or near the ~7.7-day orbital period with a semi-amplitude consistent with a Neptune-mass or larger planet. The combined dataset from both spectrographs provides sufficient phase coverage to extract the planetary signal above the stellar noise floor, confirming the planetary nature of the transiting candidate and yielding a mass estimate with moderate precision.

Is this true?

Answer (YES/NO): NO